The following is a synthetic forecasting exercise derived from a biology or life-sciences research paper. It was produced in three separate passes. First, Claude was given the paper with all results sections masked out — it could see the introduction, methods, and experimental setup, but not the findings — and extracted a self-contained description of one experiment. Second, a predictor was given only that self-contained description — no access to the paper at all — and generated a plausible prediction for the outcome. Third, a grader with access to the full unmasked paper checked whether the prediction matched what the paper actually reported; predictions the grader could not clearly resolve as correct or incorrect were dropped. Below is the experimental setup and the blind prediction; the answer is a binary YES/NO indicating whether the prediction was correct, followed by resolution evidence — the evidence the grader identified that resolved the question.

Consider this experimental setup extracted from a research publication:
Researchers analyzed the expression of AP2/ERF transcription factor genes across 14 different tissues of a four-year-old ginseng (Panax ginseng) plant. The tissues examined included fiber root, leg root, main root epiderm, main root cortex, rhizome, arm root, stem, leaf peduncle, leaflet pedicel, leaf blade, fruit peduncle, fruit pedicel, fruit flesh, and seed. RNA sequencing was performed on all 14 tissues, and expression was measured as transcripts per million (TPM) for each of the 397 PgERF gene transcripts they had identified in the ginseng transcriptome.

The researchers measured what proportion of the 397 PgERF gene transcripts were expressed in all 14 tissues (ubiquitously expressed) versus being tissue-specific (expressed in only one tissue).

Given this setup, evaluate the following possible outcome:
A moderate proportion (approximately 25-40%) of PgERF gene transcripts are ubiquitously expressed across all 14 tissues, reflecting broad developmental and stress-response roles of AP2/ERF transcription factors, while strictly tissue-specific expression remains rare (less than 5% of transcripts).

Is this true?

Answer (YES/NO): NO